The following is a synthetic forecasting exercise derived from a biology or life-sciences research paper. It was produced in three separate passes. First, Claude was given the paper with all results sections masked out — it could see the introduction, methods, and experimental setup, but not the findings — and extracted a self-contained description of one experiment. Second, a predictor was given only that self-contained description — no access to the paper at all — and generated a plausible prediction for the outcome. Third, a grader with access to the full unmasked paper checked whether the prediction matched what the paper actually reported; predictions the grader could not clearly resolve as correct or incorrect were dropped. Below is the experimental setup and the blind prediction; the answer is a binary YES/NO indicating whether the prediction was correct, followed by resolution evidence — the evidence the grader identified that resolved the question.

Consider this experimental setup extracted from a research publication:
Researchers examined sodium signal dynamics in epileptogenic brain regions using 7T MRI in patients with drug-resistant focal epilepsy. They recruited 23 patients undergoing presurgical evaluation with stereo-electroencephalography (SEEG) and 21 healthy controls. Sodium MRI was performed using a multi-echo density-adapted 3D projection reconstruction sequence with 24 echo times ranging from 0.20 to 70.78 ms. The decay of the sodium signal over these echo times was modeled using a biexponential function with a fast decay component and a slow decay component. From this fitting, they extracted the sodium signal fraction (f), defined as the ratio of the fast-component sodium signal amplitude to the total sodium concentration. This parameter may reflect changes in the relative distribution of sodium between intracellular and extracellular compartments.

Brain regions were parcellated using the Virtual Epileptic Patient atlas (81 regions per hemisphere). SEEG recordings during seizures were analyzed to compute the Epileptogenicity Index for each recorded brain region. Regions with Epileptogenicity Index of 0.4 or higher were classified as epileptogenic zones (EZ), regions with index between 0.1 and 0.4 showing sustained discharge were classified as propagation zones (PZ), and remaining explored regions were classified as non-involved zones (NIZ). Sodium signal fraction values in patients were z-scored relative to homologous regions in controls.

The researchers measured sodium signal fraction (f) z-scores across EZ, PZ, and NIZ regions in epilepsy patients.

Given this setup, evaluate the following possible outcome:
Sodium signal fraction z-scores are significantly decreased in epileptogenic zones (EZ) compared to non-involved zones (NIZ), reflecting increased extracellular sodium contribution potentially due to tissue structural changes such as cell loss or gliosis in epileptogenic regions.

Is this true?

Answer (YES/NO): NO